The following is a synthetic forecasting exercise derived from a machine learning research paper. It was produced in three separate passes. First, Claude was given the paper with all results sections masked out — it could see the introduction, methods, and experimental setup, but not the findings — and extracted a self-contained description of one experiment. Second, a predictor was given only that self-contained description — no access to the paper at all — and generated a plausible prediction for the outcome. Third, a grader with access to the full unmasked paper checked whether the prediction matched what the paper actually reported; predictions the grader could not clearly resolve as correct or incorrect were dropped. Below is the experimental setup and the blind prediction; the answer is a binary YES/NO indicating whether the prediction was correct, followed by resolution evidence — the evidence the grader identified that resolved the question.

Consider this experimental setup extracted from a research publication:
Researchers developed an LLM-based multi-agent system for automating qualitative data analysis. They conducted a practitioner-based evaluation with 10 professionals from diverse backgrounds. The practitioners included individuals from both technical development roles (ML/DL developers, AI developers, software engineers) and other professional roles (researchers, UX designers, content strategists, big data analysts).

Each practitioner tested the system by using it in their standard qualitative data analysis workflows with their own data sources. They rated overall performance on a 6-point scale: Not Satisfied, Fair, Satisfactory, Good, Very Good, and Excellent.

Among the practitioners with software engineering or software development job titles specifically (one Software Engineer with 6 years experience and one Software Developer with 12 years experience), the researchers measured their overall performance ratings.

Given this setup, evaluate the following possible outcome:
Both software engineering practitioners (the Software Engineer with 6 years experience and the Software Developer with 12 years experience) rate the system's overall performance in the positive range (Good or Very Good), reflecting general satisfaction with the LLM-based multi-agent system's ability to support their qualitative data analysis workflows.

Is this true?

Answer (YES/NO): NO